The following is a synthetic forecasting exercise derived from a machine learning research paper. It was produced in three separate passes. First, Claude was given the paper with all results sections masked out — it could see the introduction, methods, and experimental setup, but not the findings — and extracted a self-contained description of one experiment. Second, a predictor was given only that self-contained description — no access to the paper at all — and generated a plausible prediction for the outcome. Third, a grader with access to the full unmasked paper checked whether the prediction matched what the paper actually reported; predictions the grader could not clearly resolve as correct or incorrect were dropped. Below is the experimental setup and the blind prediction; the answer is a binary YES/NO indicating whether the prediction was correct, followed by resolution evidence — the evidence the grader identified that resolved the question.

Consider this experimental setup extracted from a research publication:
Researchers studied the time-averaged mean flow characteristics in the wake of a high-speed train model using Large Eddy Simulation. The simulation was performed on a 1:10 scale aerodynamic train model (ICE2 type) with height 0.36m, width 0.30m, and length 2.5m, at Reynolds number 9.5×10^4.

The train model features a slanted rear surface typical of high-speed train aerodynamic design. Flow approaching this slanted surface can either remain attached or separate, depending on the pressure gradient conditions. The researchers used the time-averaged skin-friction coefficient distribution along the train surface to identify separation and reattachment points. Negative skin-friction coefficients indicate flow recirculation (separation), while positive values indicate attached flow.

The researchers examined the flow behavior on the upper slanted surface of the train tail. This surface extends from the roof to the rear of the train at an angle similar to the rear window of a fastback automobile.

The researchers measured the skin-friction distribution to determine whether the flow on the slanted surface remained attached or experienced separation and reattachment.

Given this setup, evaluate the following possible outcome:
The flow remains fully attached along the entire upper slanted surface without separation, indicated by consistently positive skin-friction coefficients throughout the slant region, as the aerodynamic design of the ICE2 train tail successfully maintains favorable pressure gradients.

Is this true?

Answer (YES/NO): NO